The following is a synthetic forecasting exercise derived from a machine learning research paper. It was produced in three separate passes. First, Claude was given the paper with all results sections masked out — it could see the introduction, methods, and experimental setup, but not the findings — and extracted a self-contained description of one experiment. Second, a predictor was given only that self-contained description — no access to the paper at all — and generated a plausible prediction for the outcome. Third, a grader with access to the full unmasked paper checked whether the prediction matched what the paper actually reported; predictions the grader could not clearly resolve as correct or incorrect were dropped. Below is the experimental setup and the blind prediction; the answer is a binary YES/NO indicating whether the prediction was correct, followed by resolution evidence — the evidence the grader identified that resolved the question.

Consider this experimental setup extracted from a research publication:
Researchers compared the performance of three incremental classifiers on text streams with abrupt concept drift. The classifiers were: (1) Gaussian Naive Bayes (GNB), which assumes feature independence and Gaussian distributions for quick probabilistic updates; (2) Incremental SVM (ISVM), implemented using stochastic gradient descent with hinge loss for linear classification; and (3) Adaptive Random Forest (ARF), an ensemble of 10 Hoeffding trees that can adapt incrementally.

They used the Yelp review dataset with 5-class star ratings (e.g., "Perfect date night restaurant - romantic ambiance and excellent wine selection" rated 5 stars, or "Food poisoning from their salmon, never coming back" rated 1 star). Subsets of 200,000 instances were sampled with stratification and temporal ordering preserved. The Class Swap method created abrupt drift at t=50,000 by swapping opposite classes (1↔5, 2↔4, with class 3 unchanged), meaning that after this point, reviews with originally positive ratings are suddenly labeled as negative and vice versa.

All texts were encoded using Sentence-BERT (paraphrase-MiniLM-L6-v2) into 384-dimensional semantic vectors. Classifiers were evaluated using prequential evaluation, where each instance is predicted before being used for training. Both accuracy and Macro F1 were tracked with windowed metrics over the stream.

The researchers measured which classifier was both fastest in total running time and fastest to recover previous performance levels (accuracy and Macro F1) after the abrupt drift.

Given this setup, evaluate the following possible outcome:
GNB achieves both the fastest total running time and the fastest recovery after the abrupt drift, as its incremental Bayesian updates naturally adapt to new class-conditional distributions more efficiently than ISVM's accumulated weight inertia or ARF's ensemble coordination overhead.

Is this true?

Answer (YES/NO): NO